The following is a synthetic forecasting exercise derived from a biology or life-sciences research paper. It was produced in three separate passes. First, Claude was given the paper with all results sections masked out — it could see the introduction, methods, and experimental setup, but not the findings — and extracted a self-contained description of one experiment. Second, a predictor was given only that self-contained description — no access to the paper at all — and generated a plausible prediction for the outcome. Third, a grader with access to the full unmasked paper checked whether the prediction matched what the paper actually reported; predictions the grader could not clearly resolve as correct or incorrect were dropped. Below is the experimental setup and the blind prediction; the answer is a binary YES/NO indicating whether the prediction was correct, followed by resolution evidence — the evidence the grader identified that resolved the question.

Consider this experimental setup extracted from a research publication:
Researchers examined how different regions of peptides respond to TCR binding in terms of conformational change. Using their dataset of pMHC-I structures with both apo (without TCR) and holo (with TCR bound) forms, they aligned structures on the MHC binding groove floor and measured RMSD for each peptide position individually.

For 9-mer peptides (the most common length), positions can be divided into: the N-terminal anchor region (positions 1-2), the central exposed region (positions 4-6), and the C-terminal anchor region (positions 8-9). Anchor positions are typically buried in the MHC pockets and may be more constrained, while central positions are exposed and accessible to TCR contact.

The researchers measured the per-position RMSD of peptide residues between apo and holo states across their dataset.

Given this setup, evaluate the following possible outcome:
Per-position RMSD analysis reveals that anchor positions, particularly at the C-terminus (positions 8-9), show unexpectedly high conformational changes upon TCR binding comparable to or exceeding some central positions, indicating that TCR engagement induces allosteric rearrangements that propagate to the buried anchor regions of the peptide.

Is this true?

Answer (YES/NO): NO